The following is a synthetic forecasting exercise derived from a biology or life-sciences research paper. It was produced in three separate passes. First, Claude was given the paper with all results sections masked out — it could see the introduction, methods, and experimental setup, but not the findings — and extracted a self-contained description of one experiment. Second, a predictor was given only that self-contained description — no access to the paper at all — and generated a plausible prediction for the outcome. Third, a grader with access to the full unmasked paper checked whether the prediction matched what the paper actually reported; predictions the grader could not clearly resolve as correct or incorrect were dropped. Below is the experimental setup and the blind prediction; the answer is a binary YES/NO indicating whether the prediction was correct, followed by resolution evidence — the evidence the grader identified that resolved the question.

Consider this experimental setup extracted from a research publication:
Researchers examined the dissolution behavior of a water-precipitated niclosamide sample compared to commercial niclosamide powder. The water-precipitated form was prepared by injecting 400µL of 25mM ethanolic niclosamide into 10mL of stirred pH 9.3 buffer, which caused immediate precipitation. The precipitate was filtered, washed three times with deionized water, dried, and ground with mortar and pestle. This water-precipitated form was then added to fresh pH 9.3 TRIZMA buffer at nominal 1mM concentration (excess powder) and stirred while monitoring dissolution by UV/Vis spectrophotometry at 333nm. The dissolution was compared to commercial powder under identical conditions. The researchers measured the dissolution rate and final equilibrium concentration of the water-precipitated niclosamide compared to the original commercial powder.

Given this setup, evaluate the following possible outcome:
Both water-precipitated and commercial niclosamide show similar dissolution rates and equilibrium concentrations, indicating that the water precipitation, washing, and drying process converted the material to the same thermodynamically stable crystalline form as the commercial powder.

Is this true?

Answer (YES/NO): NO